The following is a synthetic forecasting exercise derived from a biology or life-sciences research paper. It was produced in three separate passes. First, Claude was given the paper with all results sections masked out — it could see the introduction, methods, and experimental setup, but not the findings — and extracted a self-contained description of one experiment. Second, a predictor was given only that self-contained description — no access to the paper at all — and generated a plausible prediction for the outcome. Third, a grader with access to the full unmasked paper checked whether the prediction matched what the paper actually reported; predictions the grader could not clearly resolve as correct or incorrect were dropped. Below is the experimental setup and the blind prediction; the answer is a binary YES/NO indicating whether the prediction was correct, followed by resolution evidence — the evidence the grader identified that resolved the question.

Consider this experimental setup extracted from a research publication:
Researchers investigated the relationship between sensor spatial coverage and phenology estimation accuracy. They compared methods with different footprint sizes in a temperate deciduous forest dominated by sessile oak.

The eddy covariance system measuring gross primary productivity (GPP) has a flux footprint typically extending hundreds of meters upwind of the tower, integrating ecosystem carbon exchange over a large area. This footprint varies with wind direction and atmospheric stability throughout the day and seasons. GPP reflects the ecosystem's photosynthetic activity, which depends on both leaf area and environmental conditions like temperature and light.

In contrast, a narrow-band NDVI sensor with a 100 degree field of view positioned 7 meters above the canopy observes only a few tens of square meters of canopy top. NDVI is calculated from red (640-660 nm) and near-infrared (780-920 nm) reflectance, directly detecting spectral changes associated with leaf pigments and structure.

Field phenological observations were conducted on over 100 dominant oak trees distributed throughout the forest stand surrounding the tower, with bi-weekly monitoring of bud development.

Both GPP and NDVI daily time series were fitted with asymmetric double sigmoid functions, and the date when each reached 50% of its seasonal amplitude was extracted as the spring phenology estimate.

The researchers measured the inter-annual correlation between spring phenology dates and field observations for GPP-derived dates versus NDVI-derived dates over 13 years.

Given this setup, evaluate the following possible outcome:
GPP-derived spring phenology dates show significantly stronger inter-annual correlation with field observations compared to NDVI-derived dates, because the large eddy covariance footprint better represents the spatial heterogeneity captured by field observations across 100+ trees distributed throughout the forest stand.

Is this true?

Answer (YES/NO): NO